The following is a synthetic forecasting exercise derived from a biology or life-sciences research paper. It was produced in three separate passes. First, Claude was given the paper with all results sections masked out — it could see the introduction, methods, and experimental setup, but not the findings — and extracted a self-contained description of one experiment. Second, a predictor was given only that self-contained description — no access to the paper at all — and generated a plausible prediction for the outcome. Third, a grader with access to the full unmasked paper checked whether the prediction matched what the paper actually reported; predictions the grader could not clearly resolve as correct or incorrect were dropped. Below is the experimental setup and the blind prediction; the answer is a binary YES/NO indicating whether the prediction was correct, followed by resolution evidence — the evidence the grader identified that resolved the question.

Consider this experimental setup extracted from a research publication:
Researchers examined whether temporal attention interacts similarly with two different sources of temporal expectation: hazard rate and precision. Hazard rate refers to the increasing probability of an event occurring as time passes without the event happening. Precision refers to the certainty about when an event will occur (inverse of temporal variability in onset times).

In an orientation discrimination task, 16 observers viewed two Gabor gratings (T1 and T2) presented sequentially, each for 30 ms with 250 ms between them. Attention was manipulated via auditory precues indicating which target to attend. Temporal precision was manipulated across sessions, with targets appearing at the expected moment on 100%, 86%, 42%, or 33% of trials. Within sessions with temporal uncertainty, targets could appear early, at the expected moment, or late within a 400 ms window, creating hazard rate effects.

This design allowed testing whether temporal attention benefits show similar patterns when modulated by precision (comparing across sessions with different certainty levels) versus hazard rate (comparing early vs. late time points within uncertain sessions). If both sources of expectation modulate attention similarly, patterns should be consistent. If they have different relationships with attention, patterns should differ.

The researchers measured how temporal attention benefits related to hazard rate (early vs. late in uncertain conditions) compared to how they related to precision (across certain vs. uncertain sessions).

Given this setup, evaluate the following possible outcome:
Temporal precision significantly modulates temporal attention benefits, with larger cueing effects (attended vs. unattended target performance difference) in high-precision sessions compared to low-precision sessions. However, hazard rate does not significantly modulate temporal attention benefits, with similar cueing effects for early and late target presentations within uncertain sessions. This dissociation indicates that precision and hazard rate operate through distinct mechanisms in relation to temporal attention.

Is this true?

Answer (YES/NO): NO